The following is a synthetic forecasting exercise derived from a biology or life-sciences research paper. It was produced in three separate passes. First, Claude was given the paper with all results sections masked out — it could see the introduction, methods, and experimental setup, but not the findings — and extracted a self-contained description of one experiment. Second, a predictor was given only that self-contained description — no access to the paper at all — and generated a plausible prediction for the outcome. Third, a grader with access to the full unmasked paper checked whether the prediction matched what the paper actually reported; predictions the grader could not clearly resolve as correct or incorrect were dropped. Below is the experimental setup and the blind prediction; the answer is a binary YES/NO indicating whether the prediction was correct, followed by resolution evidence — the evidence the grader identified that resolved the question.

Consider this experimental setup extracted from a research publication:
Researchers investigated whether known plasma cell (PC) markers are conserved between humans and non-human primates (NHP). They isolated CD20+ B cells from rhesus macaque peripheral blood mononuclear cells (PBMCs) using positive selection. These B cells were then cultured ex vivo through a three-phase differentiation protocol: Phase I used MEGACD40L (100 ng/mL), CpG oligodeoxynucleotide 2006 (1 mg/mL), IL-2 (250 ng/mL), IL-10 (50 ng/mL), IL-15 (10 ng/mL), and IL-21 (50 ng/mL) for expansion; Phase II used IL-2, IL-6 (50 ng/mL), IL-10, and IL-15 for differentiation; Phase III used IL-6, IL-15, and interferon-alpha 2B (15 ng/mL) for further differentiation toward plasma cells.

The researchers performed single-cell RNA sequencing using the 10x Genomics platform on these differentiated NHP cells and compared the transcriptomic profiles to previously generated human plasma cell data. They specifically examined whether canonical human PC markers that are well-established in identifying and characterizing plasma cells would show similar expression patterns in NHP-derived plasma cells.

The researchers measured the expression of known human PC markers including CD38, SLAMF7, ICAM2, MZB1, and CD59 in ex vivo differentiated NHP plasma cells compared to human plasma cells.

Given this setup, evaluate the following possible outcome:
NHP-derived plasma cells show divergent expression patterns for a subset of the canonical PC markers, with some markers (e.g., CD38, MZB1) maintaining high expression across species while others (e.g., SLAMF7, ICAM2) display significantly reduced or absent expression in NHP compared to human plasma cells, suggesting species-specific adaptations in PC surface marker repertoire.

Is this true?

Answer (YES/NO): NO